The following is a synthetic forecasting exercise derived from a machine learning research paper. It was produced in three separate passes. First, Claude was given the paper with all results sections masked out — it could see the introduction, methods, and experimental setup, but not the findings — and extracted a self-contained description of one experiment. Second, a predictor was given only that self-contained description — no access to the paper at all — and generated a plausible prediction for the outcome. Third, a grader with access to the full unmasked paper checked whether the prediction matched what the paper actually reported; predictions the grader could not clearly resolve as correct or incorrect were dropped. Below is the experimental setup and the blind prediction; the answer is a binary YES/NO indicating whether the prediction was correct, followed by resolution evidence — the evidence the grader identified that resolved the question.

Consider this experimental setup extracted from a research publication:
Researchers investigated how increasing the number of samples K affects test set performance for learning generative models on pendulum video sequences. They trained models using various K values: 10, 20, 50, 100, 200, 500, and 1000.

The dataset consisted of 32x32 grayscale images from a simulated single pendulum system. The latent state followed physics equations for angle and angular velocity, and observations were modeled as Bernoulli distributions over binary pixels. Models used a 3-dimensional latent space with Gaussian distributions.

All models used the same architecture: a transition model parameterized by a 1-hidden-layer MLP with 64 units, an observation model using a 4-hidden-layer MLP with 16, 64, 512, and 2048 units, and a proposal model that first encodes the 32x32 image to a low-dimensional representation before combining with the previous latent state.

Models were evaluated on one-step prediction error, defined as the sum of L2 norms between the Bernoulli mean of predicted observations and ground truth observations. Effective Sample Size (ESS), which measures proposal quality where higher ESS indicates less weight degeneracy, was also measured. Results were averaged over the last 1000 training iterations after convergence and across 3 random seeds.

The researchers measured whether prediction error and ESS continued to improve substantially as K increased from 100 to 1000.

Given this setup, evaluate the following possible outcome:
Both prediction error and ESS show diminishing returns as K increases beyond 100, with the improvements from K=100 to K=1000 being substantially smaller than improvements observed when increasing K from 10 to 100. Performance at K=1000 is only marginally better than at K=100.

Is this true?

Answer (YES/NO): NO